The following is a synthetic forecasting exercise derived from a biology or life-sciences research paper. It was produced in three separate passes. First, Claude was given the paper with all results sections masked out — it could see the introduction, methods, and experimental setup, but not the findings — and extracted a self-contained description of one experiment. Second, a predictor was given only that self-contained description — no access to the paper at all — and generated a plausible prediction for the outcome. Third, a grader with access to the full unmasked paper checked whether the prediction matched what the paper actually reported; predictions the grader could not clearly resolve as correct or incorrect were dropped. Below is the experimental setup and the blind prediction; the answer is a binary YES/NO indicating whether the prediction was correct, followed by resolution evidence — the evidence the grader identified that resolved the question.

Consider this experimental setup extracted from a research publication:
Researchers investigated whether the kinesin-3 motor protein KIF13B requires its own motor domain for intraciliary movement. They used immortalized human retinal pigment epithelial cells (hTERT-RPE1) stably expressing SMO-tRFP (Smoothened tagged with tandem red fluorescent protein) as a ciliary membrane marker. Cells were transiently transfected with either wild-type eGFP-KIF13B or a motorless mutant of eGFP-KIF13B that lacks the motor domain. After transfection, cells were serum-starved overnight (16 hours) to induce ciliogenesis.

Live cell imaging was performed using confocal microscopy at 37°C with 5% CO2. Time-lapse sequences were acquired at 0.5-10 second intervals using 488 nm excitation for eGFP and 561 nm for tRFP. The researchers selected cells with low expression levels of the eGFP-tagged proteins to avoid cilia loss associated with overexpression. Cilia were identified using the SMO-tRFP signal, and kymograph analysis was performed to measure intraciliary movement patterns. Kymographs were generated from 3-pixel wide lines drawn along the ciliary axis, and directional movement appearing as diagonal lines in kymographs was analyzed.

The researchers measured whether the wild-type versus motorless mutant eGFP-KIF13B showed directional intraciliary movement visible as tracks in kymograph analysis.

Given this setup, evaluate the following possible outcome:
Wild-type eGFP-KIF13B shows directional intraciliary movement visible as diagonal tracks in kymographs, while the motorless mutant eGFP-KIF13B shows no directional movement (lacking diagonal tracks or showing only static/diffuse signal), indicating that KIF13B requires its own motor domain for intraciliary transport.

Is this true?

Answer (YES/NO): YES